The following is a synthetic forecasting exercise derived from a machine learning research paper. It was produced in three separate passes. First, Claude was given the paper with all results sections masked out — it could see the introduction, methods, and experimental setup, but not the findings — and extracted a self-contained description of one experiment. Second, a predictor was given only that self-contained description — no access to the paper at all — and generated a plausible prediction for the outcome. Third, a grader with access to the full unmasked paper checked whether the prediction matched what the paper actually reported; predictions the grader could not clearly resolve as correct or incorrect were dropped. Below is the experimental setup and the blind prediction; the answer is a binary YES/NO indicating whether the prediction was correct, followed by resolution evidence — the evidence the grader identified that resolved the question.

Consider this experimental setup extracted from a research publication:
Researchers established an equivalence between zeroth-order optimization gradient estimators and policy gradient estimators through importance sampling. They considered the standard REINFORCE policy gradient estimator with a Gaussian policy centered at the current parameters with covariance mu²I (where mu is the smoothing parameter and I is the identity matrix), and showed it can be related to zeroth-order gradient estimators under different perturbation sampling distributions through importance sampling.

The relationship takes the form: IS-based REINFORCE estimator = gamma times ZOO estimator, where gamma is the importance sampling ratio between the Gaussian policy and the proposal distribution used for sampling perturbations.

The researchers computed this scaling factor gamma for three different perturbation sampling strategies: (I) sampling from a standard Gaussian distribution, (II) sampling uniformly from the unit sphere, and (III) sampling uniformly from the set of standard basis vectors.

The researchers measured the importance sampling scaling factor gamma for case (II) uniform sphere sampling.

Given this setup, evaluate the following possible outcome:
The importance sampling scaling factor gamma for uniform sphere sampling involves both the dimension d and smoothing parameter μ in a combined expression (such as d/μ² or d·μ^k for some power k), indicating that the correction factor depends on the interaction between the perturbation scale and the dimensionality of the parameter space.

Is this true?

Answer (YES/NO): NO